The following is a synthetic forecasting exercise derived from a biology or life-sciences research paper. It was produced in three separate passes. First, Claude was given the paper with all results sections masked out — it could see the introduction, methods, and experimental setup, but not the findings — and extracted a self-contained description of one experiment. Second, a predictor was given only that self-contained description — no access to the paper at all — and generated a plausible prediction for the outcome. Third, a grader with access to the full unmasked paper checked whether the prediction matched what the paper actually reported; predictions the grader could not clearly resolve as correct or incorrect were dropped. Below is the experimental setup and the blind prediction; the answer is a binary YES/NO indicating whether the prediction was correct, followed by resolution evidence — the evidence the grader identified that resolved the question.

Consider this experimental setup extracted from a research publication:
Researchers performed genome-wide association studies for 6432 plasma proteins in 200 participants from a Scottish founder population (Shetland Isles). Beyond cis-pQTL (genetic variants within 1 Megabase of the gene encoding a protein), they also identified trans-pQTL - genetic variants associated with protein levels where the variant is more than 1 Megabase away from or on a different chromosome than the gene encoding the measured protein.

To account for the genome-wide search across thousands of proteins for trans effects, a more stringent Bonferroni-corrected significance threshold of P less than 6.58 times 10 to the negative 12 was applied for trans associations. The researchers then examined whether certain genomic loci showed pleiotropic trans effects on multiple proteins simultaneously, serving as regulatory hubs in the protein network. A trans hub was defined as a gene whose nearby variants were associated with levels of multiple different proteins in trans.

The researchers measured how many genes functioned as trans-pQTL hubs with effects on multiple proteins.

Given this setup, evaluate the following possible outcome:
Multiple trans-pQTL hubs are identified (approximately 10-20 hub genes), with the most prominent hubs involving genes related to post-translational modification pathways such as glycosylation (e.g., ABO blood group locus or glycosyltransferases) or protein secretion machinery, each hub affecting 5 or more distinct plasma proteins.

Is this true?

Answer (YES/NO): NO